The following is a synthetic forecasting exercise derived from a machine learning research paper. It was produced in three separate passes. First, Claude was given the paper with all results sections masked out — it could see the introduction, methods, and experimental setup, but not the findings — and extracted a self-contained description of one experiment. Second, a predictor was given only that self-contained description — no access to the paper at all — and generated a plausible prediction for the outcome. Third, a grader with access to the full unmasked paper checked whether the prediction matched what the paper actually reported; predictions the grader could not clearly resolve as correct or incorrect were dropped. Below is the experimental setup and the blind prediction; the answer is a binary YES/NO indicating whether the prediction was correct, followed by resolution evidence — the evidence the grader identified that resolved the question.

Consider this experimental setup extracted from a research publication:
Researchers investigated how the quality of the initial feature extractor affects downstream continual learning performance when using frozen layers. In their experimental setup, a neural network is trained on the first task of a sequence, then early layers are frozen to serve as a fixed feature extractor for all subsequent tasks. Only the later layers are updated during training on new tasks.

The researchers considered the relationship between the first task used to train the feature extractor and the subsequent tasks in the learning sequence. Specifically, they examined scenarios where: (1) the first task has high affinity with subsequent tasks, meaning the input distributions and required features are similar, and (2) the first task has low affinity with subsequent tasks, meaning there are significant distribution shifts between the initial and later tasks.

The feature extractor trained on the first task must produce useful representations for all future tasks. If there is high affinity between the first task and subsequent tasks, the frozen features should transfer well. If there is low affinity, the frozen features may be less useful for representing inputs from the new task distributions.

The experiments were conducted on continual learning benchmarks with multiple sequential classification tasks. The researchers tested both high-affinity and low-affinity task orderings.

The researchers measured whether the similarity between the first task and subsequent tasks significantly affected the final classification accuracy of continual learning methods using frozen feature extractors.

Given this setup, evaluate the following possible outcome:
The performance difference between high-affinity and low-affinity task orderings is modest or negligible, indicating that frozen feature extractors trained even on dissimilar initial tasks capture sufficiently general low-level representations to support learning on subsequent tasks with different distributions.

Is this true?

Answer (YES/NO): NO